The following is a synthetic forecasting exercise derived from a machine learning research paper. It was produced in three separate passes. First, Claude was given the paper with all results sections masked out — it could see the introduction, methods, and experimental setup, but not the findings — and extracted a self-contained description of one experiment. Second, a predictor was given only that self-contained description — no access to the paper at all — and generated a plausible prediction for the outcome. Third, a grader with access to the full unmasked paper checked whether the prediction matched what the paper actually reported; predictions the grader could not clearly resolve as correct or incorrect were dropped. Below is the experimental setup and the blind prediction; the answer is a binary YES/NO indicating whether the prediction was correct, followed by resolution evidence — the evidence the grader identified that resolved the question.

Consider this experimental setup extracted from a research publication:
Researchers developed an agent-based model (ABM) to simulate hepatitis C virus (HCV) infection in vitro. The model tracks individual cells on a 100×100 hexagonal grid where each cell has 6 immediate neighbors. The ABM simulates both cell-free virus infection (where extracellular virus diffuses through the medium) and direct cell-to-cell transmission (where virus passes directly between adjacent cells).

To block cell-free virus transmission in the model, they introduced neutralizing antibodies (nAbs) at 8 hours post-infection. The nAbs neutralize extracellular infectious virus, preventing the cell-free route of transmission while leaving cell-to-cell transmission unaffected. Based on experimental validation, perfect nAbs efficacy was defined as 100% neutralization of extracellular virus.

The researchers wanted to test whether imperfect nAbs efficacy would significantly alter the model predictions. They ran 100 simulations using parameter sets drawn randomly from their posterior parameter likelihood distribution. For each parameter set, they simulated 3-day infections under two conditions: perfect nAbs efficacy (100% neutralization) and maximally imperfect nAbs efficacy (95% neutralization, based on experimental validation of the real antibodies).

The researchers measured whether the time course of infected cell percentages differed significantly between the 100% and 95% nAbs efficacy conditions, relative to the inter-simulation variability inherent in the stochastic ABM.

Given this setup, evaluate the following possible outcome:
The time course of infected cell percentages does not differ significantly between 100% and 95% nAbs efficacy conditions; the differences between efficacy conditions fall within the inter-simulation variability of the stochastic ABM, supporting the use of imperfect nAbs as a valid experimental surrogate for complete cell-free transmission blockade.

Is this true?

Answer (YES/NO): YES